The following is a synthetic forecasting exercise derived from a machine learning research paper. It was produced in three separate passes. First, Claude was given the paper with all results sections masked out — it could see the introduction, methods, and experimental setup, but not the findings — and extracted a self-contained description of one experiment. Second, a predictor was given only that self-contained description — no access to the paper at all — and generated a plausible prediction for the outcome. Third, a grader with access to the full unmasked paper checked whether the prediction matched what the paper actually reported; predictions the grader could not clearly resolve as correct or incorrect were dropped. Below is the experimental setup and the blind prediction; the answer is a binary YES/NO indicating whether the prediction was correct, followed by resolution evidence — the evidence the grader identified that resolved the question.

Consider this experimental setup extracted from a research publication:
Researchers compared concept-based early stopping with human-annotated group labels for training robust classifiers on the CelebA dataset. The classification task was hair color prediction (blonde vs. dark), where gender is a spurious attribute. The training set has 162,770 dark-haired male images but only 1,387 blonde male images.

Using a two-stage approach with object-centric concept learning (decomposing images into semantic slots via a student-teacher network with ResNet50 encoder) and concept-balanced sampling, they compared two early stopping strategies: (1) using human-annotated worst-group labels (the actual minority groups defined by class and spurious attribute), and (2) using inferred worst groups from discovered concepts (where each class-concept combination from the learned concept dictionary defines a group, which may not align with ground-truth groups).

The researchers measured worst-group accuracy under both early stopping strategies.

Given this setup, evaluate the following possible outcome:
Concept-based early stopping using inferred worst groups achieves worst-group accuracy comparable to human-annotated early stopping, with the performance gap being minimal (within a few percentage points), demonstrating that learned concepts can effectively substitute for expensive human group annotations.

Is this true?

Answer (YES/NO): YES